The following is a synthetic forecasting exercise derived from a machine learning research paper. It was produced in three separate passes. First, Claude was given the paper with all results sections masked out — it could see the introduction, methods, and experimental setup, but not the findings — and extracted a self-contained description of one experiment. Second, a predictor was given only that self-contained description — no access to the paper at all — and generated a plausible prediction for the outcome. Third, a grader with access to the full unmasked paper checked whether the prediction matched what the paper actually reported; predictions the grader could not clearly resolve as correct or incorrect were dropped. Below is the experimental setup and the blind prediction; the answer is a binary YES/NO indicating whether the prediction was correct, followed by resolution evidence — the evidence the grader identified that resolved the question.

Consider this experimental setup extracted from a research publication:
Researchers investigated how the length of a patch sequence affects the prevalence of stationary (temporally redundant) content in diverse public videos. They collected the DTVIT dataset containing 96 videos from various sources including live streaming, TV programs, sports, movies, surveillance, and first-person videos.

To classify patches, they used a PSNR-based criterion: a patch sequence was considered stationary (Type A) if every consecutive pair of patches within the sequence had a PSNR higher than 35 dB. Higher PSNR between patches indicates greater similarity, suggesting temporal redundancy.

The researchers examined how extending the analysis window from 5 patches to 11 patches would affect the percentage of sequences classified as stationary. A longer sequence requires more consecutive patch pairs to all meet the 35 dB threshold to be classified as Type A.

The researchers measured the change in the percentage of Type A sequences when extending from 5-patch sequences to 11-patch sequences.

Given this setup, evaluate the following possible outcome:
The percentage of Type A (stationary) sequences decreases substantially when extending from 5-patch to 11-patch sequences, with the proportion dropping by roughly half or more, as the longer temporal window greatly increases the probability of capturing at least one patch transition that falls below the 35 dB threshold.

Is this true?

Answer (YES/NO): NO